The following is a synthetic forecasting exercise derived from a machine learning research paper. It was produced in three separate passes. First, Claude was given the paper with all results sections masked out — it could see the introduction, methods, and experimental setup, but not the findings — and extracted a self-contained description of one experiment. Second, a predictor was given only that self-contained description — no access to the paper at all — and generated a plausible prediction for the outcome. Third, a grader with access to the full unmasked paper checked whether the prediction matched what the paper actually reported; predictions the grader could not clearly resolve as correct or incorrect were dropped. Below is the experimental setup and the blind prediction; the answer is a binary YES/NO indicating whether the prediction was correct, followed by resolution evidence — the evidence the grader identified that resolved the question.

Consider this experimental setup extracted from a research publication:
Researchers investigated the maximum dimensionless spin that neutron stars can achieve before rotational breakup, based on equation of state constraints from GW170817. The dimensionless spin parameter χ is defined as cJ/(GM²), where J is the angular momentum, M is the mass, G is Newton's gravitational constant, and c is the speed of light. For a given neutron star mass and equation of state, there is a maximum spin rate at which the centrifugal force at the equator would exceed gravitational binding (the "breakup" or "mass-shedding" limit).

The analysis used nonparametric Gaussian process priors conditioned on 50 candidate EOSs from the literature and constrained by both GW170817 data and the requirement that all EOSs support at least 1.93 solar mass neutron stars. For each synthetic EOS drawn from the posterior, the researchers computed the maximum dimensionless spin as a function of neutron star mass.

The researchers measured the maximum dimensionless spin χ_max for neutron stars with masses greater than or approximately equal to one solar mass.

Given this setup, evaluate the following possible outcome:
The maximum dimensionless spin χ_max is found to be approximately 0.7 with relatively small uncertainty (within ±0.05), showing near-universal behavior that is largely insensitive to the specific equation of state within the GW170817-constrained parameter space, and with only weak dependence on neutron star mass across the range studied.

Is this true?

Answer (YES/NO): NO